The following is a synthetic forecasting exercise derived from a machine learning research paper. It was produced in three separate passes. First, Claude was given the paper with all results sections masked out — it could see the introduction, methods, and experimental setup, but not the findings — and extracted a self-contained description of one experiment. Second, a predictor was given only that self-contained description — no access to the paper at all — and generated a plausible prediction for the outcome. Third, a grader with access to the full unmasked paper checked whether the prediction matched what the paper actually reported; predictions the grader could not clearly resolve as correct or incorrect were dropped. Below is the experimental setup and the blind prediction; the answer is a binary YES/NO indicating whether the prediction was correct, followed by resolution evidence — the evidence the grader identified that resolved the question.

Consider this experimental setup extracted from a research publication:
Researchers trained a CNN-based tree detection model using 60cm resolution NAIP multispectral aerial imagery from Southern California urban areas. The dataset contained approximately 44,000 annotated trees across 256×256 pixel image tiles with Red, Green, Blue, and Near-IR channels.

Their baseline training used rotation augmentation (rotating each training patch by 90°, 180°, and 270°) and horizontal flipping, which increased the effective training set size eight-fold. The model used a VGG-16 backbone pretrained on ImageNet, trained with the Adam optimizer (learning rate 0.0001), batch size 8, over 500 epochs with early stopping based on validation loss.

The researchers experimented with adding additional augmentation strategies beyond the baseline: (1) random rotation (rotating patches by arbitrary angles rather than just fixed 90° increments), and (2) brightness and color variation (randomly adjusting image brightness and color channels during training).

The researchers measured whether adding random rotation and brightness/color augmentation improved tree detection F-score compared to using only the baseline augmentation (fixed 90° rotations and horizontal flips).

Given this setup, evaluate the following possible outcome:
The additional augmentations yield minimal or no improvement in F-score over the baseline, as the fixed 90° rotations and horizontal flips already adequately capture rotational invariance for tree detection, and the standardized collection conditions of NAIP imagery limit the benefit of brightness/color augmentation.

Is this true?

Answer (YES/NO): YES